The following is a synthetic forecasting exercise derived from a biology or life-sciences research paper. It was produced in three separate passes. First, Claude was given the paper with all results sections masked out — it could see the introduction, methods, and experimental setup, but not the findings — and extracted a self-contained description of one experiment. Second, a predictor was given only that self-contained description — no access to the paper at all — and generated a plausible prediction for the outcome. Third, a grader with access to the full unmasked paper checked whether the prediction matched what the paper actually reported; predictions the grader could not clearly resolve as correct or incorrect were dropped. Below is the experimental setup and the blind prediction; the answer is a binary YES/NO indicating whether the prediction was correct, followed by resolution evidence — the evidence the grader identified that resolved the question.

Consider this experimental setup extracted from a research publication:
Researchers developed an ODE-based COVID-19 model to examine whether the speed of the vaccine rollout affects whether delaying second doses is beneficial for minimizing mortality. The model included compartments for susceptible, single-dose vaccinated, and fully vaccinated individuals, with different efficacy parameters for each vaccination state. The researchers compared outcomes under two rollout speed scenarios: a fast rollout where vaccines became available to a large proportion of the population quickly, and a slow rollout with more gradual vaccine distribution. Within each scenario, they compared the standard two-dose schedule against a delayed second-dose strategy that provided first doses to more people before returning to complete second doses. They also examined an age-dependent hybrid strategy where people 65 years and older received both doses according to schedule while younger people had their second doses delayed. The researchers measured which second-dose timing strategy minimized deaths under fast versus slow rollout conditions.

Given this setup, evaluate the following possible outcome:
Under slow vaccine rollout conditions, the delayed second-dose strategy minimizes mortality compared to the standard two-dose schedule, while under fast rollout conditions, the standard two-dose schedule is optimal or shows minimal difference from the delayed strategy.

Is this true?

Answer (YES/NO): YES